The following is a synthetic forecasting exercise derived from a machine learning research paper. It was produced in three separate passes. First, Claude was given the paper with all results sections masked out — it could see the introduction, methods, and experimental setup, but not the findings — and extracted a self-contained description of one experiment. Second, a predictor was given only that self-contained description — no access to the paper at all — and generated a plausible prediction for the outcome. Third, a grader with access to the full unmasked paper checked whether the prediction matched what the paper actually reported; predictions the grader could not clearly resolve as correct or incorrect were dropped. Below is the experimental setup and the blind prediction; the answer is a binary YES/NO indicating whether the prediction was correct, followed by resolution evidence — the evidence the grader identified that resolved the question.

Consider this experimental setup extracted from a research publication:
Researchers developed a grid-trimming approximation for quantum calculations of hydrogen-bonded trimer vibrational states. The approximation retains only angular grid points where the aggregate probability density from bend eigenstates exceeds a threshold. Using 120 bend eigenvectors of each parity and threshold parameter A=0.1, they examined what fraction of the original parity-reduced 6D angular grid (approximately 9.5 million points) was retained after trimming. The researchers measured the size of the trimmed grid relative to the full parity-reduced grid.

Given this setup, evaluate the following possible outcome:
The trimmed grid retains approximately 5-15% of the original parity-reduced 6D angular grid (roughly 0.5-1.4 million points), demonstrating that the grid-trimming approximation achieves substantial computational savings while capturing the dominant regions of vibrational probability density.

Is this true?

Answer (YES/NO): YES